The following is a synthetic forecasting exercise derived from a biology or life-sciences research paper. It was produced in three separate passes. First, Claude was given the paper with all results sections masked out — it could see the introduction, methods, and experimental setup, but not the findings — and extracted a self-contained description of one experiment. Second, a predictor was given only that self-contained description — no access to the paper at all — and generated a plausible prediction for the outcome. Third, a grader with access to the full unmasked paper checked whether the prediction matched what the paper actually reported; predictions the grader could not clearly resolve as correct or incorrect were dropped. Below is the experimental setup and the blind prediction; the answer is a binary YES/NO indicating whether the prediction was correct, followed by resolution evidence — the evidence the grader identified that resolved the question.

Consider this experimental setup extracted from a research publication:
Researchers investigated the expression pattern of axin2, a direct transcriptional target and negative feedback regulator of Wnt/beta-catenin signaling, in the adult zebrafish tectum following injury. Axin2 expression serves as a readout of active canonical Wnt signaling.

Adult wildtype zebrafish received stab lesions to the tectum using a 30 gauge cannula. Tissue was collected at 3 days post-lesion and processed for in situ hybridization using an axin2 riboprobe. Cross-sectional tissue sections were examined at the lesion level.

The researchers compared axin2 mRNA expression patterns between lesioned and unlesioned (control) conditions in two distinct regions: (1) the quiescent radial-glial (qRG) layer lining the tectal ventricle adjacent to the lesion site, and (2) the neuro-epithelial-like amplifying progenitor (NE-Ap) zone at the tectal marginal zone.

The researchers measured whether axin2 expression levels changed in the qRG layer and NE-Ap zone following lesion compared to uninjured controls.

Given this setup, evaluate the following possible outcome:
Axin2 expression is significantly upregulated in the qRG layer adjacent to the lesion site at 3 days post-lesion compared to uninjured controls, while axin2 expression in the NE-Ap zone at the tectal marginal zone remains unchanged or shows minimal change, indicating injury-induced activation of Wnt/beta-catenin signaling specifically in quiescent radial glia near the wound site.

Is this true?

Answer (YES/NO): NO